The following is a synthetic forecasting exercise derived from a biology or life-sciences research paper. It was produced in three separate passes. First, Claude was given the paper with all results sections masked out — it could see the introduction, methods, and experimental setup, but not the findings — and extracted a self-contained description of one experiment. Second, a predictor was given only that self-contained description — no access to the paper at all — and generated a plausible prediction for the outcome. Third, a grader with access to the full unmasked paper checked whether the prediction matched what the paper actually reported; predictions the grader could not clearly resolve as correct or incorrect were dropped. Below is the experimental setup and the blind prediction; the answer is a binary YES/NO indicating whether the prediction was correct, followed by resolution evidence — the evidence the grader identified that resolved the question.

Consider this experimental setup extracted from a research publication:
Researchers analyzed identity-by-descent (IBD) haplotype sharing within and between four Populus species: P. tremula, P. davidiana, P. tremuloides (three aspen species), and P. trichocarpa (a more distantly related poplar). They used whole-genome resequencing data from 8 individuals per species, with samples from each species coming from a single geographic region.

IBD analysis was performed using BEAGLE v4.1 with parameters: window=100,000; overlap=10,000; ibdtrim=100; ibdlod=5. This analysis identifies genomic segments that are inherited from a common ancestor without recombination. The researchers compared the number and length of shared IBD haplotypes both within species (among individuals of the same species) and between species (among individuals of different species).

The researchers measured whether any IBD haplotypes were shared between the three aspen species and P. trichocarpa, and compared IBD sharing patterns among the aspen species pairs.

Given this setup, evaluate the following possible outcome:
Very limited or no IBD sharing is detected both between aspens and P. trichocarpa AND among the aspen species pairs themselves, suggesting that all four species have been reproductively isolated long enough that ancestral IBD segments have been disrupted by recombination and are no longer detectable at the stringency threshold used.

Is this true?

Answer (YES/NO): NO